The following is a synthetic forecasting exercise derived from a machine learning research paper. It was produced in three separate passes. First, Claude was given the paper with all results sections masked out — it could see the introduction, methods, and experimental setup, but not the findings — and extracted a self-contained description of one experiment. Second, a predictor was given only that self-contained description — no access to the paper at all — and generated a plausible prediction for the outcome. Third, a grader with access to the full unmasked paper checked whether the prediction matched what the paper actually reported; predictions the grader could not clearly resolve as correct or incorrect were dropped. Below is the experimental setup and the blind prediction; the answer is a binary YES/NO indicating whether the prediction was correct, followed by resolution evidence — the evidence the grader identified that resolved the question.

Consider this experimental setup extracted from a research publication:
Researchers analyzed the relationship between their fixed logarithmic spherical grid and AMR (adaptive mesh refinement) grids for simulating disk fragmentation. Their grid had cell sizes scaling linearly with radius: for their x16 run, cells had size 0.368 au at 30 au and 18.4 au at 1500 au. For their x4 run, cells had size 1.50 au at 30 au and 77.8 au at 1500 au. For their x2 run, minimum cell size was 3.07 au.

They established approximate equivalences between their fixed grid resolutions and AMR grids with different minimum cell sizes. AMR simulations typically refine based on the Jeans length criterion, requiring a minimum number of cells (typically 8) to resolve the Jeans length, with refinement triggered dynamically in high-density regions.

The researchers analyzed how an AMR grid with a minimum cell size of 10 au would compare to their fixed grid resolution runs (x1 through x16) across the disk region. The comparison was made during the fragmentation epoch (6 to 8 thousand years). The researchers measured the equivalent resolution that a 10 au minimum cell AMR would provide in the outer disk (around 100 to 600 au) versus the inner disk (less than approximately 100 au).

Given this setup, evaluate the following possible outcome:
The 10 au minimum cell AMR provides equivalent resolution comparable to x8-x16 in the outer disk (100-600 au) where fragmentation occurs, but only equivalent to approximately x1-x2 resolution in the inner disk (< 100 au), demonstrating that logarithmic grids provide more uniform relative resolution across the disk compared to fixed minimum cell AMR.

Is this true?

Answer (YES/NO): NO